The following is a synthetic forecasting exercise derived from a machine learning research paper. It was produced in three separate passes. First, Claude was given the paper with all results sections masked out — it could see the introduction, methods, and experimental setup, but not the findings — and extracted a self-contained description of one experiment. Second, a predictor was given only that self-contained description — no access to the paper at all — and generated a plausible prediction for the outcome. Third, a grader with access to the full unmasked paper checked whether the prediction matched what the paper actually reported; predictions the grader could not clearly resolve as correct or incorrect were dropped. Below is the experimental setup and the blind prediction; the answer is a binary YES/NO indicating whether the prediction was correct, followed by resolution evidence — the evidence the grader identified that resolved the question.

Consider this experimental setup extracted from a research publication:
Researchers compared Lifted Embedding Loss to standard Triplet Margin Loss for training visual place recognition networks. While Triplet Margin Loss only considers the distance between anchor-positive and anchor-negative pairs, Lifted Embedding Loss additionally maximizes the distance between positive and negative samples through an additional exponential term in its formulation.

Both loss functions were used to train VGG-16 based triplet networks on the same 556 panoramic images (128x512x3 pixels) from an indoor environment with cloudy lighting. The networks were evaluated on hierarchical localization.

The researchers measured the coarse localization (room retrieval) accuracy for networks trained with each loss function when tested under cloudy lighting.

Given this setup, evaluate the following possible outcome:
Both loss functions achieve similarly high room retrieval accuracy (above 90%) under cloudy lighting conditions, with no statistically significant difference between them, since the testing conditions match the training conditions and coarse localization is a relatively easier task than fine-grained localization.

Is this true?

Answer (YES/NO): YES